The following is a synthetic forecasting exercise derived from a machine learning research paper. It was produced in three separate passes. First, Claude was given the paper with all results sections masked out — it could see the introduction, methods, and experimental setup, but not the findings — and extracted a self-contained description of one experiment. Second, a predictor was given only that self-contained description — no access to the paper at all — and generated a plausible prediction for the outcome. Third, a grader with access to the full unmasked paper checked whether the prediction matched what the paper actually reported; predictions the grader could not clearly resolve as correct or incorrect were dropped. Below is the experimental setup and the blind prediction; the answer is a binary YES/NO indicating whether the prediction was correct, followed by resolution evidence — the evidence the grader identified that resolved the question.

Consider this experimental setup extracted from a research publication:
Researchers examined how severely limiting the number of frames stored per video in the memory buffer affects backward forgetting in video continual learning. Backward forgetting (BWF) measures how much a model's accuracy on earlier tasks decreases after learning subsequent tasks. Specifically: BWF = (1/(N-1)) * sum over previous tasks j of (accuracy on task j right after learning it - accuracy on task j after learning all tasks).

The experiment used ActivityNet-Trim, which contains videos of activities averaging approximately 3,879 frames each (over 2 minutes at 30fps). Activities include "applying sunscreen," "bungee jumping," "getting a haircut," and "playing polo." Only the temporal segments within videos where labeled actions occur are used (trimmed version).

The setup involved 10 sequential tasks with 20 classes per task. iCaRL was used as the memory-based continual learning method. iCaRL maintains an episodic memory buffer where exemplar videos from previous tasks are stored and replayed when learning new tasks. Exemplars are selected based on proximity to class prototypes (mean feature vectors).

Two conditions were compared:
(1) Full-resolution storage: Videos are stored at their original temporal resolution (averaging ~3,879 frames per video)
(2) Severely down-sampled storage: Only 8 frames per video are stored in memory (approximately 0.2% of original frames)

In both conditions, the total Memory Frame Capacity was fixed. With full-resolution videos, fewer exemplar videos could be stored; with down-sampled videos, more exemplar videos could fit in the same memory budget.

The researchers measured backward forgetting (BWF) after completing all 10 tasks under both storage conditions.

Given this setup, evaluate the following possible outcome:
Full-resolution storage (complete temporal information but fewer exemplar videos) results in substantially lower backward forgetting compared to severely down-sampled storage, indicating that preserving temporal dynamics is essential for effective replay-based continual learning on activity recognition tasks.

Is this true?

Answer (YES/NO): YES